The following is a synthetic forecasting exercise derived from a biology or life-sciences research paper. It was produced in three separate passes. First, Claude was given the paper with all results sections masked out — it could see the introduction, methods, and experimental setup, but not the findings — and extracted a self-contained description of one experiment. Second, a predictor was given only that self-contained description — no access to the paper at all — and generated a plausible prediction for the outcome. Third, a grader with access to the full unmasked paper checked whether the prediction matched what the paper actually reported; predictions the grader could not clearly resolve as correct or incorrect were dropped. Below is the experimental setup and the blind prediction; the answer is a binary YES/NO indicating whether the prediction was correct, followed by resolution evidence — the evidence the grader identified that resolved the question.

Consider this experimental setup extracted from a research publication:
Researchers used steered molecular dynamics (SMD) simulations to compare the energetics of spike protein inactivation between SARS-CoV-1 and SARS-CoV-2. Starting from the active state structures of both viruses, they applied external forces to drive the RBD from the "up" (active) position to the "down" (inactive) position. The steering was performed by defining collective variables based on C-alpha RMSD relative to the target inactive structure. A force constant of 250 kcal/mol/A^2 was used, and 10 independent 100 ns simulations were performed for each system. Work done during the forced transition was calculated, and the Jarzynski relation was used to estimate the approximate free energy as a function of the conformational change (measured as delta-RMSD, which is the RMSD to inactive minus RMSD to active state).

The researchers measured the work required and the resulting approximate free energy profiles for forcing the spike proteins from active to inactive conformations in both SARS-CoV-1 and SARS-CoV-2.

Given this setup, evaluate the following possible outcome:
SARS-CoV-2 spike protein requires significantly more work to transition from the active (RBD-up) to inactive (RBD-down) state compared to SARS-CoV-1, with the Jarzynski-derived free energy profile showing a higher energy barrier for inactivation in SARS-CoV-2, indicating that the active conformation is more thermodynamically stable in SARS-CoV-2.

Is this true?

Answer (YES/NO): YES